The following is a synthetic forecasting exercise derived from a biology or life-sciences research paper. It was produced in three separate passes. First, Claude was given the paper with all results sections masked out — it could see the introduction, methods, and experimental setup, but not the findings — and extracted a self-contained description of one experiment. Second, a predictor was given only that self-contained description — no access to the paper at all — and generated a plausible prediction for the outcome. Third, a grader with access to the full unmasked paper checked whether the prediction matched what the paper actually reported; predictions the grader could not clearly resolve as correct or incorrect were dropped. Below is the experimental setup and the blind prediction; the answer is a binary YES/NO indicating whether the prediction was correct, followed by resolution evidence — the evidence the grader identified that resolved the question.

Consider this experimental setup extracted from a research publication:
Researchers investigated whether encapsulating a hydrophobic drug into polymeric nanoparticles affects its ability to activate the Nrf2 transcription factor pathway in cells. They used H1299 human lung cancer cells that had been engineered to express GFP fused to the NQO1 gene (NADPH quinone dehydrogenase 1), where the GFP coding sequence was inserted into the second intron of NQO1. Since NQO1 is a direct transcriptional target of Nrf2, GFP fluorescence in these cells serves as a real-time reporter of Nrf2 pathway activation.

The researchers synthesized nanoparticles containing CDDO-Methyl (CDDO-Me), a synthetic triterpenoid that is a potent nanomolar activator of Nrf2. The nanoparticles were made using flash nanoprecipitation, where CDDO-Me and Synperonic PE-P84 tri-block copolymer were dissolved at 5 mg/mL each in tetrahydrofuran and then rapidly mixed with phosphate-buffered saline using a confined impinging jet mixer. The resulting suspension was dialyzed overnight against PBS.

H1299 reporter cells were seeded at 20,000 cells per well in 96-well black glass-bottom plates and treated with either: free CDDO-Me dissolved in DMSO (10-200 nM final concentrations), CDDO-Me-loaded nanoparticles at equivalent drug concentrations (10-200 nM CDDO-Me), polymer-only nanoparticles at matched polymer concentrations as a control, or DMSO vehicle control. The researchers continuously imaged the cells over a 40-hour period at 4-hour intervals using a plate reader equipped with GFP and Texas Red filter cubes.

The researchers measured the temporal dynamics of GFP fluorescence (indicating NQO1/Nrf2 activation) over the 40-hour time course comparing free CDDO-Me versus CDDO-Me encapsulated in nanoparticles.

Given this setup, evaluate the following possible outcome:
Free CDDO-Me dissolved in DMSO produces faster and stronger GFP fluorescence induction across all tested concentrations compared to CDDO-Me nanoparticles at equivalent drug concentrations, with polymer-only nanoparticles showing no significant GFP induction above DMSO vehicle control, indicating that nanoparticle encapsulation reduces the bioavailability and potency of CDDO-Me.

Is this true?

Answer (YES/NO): YES